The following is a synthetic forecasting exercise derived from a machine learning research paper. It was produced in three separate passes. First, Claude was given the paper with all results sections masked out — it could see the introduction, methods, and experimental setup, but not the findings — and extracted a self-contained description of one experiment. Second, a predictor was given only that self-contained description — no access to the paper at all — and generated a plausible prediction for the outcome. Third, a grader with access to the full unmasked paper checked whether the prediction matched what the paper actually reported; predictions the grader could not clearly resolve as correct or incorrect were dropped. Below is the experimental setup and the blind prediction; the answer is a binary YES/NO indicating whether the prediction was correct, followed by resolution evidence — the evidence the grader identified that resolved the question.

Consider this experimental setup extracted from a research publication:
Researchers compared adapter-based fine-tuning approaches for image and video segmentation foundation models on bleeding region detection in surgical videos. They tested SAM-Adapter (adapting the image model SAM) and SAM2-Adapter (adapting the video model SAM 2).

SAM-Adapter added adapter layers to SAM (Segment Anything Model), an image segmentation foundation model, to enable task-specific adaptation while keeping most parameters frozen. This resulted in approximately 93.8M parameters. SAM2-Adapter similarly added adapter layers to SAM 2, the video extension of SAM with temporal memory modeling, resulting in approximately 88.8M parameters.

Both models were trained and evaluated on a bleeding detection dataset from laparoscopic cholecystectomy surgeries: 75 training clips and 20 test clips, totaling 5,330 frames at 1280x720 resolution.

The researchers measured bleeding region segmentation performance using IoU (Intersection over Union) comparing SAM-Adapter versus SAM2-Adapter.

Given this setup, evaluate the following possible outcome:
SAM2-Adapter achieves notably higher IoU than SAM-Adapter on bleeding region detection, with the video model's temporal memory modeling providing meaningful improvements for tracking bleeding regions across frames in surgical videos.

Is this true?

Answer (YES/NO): YES